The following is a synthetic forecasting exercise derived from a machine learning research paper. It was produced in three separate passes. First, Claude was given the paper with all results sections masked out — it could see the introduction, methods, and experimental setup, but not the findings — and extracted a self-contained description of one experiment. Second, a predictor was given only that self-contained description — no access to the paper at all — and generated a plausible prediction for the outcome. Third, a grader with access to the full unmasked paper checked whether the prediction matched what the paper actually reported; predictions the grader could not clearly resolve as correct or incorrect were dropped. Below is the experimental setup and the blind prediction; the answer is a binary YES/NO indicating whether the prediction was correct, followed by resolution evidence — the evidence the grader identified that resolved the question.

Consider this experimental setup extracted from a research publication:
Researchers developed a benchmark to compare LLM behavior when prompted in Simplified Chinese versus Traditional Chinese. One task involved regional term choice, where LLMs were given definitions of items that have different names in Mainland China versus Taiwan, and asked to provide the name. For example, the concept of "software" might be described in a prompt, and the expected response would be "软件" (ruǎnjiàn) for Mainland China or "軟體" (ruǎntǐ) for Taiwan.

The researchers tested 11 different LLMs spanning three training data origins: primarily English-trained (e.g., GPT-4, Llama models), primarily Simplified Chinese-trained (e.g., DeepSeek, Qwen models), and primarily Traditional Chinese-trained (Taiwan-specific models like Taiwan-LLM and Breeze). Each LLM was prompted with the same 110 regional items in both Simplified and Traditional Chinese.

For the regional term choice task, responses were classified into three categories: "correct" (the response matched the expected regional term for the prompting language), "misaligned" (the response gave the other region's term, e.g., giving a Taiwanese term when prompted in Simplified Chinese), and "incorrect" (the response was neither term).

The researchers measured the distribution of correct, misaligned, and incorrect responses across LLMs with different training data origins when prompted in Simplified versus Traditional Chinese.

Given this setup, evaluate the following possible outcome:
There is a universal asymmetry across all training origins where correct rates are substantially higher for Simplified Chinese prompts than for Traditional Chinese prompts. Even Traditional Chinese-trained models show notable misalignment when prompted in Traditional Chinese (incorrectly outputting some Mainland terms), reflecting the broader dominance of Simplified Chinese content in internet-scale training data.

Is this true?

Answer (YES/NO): NO